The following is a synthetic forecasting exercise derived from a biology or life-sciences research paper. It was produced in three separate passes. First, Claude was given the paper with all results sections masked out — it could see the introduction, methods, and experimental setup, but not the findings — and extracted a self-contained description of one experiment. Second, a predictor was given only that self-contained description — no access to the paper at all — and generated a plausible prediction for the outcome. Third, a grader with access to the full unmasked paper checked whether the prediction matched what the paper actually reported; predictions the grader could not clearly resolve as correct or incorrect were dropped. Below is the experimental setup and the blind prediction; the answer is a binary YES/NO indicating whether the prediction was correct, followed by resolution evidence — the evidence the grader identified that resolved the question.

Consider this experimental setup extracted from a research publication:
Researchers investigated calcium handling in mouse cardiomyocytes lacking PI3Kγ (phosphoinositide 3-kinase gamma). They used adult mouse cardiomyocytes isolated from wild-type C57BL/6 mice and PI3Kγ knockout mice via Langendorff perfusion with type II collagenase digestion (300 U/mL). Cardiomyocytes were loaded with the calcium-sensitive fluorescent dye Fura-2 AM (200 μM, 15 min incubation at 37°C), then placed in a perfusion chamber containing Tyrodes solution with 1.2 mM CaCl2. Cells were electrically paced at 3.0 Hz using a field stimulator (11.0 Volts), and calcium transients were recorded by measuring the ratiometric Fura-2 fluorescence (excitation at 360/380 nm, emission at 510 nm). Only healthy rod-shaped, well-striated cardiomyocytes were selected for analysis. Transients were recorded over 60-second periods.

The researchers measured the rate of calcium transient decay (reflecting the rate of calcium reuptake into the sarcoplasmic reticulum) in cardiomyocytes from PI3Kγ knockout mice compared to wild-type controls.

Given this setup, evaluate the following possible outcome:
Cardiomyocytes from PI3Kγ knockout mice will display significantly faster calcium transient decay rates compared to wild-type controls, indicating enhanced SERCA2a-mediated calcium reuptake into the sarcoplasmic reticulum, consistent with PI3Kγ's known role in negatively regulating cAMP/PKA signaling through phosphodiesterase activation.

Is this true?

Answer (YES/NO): NO